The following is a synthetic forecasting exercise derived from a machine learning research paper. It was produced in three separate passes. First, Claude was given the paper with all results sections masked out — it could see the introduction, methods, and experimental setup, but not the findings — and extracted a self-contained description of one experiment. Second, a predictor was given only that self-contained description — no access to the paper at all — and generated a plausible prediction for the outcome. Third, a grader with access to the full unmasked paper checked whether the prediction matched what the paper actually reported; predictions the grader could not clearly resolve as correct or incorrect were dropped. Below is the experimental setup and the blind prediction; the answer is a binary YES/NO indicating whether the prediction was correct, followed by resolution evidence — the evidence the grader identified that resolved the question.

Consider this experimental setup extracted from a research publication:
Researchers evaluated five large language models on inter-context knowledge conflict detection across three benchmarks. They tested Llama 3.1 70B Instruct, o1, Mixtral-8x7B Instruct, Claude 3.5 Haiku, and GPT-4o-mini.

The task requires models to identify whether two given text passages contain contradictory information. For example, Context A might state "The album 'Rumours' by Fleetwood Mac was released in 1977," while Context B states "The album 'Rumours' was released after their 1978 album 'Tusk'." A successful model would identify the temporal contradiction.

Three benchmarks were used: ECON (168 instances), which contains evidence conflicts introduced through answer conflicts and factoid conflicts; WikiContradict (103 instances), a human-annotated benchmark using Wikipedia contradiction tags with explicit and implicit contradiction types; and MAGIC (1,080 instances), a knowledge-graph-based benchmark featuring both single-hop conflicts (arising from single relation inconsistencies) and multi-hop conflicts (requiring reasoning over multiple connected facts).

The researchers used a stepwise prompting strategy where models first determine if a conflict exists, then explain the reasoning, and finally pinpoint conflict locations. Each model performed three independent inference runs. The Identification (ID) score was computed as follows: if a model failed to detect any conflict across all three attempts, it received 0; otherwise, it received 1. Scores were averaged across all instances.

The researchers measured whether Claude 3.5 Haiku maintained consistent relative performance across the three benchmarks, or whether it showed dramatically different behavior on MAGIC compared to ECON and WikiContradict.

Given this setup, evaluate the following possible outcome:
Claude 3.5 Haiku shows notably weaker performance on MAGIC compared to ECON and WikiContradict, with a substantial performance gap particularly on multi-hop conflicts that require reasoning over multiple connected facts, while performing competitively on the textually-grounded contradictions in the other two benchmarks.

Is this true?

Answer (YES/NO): NO